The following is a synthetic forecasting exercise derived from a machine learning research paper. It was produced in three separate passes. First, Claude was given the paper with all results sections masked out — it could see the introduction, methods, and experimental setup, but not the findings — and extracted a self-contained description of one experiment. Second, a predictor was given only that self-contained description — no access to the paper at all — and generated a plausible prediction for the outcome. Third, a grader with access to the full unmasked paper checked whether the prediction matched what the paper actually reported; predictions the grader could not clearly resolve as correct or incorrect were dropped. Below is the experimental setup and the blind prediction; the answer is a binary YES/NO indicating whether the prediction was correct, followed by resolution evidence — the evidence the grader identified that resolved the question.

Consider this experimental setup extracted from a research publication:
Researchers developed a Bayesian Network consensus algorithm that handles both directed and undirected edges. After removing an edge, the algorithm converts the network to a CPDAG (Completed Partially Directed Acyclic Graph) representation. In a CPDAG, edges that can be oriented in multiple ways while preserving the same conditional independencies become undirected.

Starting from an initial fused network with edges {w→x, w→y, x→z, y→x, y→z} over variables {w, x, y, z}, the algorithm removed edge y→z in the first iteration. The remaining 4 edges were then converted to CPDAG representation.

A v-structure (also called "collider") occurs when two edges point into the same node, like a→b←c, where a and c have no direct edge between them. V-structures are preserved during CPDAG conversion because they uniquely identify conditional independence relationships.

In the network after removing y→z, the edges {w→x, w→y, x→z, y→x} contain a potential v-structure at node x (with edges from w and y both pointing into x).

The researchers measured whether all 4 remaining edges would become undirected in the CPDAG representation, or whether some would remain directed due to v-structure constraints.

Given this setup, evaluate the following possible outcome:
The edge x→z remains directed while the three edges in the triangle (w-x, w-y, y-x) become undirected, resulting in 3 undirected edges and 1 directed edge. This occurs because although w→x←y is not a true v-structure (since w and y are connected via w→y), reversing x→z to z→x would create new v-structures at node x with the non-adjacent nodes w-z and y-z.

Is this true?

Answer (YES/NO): NO